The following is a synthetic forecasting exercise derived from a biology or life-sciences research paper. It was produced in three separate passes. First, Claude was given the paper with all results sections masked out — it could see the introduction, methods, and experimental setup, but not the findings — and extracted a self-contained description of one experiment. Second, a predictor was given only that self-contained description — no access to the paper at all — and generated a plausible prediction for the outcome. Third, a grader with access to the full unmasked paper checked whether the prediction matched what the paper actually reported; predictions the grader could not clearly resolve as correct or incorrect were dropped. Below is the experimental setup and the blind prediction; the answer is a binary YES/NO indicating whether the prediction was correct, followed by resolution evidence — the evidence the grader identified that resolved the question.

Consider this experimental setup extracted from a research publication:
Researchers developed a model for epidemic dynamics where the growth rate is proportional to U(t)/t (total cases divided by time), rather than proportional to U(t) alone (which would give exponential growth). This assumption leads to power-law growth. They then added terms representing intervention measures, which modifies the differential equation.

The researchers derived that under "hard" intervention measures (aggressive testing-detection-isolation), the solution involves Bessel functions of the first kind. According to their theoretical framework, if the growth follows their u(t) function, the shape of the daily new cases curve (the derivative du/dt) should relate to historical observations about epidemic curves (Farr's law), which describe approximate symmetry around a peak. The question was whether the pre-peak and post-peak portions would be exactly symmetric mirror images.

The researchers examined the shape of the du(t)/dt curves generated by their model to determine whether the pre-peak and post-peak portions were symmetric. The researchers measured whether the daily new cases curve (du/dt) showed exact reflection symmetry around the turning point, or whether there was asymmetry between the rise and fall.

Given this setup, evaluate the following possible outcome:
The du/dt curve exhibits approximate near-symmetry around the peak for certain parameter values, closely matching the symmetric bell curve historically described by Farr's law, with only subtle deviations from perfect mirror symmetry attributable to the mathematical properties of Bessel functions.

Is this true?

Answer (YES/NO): NO